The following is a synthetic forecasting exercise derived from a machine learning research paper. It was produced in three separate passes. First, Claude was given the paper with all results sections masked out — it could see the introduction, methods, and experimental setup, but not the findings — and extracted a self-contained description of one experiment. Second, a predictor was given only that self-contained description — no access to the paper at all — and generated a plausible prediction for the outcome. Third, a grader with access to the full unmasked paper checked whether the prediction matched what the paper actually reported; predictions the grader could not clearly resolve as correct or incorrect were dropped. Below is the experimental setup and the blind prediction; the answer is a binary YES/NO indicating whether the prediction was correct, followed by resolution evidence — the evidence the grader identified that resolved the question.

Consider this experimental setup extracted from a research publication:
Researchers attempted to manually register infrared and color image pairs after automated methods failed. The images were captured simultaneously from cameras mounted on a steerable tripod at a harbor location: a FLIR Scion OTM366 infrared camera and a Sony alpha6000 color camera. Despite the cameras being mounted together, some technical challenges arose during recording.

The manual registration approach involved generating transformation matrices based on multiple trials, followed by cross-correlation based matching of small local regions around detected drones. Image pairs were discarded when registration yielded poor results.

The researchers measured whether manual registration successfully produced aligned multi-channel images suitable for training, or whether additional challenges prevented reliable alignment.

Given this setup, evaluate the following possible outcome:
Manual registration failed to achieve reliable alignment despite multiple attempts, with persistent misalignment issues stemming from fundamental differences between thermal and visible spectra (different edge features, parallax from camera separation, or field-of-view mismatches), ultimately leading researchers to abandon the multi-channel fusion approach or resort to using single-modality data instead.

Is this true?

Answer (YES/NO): NO